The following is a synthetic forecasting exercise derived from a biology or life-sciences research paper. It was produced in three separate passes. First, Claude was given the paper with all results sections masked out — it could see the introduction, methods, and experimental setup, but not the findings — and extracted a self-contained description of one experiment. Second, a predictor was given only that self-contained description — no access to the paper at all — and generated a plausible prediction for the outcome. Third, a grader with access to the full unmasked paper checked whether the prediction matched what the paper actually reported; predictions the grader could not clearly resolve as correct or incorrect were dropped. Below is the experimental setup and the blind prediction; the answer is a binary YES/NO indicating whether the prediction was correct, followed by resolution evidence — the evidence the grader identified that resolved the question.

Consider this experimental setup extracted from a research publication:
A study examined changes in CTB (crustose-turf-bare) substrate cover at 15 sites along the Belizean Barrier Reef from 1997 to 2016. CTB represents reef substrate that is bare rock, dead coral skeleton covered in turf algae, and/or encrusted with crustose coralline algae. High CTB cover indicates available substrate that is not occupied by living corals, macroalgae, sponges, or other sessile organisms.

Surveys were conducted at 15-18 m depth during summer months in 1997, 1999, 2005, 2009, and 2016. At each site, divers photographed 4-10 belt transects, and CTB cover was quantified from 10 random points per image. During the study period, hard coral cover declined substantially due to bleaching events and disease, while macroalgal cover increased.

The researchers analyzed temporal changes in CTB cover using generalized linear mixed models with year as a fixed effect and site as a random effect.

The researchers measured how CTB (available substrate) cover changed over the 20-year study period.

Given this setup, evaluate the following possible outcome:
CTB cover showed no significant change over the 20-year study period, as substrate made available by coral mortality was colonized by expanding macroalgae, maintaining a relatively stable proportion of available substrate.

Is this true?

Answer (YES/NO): NO